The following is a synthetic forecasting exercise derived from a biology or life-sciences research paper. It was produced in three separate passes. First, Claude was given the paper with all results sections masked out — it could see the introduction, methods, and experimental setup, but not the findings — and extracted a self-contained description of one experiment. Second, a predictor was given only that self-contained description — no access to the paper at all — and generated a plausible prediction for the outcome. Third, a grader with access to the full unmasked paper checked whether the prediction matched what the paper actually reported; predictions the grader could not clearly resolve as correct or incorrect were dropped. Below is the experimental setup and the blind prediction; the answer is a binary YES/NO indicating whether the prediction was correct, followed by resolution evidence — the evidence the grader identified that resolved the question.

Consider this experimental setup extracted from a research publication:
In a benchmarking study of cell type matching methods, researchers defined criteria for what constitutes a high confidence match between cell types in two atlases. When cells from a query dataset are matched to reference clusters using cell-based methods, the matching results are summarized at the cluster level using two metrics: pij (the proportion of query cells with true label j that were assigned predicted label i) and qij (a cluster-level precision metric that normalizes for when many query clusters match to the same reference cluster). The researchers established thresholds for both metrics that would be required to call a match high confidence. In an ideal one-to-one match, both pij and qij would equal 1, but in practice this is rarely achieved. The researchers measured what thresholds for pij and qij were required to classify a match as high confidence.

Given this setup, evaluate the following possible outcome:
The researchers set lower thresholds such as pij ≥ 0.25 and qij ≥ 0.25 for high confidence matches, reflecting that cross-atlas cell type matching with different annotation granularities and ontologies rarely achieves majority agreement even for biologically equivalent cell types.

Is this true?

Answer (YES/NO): NO